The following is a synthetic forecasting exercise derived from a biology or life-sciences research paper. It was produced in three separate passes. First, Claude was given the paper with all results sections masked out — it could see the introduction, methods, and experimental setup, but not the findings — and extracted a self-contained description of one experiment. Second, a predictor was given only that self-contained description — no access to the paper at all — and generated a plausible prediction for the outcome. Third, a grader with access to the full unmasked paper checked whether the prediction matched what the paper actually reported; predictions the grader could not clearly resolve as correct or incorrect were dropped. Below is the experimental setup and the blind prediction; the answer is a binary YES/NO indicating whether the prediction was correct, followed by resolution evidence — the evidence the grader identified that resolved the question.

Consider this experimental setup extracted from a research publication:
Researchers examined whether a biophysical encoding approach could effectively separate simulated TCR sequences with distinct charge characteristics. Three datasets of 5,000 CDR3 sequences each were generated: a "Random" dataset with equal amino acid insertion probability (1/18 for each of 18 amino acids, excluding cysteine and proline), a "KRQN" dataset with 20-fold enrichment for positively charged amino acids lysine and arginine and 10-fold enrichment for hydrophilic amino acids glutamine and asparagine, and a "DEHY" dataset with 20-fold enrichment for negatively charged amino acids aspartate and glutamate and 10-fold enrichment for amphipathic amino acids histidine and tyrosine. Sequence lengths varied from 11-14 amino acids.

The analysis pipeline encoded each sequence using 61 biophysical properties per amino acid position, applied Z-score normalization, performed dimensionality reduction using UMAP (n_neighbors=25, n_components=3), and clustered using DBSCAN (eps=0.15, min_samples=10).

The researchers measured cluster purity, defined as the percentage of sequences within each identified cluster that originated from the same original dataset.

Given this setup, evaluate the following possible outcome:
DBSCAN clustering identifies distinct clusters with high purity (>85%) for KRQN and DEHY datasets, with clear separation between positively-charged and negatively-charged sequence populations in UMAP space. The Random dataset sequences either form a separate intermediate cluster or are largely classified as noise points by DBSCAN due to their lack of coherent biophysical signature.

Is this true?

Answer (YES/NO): NO